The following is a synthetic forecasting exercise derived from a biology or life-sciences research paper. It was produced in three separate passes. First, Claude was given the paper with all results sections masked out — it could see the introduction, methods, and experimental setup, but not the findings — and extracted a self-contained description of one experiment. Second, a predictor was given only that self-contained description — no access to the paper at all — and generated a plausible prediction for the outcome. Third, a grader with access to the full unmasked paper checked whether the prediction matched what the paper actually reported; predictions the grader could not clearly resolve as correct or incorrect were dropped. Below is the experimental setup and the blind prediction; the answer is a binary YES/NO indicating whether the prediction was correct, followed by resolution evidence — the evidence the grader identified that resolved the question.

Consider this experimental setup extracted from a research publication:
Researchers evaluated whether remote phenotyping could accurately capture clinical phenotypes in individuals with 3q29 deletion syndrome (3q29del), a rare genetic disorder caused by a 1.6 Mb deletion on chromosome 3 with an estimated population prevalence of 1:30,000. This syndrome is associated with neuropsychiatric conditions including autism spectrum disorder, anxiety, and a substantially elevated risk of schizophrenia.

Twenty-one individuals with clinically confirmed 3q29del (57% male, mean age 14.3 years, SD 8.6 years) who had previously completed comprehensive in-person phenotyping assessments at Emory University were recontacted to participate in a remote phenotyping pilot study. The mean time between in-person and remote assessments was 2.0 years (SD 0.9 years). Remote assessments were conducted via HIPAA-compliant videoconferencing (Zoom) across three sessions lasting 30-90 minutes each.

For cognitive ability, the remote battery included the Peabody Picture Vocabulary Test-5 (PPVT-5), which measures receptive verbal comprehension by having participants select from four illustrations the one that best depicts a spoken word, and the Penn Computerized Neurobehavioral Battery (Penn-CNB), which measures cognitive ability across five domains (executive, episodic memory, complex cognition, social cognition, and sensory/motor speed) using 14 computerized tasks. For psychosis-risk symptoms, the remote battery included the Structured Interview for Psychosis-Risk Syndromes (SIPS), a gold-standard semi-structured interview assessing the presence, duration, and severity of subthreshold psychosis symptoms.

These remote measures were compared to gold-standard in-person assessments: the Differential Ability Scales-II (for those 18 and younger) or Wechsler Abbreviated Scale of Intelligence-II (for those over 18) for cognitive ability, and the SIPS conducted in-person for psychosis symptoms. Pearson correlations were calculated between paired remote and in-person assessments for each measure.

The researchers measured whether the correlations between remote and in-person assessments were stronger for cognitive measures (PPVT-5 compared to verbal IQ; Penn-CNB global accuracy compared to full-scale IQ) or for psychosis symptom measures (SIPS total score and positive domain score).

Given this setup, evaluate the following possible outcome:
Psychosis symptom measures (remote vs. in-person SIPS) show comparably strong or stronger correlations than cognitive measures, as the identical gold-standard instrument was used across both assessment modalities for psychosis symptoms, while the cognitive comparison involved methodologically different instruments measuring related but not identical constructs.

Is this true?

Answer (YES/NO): YES